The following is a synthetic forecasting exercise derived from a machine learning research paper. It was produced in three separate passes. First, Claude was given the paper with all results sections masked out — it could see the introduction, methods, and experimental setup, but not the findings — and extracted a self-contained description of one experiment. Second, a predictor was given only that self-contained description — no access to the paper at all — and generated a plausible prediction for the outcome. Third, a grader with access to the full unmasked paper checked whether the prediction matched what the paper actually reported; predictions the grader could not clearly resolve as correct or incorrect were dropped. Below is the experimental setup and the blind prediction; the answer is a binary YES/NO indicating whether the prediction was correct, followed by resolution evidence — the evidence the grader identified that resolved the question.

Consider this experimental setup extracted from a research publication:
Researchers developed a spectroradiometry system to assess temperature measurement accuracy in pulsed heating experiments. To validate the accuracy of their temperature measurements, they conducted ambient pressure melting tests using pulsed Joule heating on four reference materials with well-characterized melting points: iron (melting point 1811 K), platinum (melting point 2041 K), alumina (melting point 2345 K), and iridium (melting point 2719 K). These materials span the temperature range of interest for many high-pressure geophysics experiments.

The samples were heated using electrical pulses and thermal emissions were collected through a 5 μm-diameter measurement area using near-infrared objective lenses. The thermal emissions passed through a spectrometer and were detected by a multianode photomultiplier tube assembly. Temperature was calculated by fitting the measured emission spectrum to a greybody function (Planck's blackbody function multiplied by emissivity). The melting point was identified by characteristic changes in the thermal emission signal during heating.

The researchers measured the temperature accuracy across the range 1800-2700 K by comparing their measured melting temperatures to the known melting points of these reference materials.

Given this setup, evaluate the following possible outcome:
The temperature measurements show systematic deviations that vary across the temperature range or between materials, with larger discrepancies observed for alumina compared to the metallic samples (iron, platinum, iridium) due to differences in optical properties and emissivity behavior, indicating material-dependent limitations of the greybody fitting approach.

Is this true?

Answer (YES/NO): NO